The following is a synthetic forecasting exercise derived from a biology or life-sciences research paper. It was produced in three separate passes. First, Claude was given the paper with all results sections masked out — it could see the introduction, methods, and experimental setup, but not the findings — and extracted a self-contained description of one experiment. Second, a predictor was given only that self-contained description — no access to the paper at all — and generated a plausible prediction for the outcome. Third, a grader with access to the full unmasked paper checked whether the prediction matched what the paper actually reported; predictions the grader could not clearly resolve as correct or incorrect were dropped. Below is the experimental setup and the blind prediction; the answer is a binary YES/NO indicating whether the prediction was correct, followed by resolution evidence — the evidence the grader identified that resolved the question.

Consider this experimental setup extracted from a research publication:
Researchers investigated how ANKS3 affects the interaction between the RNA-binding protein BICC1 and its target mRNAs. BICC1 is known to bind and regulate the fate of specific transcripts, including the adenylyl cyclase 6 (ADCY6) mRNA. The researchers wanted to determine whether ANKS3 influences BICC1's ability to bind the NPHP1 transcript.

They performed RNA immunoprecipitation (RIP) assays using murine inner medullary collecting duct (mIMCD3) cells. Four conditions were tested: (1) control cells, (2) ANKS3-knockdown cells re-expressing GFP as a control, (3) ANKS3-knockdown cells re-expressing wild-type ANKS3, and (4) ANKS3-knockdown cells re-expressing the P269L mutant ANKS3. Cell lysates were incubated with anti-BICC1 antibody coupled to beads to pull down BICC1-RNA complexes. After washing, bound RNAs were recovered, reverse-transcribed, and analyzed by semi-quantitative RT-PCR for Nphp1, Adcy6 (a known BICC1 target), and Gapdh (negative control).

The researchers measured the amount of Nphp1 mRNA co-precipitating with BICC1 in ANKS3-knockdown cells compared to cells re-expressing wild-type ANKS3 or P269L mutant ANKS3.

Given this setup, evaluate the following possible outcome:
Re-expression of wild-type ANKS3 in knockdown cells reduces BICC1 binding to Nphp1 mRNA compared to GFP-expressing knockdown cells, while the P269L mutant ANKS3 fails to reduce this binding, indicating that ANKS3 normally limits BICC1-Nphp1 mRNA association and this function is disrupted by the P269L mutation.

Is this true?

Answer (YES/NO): YES